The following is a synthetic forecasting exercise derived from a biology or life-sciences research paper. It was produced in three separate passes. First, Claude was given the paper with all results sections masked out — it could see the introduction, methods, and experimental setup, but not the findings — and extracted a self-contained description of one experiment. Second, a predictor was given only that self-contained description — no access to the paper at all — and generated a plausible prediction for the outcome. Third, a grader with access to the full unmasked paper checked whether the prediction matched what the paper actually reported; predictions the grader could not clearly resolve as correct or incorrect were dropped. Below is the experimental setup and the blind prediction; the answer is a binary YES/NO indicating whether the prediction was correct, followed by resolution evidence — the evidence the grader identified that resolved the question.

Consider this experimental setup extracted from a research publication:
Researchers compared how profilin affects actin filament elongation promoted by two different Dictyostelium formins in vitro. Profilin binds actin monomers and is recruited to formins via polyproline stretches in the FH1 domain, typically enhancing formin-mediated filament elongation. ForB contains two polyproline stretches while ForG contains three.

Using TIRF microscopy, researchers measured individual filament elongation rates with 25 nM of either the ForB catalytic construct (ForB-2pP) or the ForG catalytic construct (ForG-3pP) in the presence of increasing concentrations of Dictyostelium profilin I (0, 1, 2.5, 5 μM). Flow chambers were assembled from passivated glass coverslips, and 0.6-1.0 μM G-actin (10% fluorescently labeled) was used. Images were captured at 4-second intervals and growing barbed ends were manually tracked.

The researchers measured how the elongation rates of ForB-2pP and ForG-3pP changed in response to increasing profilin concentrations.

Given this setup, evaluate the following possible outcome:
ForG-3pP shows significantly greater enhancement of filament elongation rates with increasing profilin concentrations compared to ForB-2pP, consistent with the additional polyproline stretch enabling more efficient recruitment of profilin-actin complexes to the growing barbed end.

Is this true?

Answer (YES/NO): YES